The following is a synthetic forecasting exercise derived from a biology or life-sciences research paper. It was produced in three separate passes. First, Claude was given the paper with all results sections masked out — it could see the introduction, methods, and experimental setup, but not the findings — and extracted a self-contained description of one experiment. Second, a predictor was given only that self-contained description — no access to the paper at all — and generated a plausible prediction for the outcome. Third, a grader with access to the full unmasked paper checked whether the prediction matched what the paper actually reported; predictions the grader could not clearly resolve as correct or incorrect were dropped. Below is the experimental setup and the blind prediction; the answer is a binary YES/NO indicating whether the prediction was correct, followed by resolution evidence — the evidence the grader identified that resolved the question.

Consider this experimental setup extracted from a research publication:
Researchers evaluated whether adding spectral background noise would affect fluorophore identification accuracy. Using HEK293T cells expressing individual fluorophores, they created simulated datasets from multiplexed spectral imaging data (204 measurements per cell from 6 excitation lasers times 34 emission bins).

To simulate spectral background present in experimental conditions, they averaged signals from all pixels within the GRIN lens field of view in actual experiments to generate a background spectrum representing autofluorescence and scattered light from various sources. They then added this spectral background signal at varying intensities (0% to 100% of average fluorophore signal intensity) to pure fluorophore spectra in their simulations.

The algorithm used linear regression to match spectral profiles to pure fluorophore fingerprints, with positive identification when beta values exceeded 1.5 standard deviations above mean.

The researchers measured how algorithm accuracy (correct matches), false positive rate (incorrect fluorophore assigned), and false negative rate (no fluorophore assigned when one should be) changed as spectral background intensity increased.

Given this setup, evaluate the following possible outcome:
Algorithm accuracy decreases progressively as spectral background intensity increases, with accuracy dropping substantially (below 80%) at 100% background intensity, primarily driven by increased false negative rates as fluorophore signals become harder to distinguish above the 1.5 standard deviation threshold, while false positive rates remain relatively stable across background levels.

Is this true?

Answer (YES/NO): NO